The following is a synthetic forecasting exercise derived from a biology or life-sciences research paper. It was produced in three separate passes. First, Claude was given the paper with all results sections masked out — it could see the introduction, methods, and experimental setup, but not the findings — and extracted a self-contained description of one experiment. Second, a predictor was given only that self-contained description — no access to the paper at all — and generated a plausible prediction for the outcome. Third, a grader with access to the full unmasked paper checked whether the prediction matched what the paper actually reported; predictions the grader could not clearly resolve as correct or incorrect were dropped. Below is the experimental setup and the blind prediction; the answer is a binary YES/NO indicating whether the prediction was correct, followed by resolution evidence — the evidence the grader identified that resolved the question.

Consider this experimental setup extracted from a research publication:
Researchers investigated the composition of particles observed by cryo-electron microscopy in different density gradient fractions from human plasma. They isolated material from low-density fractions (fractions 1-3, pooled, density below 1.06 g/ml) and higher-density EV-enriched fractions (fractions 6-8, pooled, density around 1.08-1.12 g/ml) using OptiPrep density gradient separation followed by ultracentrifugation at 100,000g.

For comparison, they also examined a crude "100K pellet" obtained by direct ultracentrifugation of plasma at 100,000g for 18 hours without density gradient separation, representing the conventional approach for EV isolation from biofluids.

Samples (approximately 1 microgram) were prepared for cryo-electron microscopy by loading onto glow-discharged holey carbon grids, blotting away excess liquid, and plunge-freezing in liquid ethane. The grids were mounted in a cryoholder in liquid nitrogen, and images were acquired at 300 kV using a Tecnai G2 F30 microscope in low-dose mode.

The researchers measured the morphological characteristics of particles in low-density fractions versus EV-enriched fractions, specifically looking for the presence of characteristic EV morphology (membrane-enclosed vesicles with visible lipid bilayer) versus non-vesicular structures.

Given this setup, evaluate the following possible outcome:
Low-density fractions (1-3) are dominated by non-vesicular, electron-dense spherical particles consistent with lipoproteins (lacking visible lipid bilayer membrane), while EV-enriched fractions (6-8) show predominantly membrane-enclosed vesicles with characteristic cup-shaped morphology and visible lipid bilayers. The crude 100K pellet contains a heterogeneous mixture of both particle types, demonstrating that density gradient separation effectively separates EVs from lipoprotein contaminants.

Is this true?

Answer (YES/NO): NO